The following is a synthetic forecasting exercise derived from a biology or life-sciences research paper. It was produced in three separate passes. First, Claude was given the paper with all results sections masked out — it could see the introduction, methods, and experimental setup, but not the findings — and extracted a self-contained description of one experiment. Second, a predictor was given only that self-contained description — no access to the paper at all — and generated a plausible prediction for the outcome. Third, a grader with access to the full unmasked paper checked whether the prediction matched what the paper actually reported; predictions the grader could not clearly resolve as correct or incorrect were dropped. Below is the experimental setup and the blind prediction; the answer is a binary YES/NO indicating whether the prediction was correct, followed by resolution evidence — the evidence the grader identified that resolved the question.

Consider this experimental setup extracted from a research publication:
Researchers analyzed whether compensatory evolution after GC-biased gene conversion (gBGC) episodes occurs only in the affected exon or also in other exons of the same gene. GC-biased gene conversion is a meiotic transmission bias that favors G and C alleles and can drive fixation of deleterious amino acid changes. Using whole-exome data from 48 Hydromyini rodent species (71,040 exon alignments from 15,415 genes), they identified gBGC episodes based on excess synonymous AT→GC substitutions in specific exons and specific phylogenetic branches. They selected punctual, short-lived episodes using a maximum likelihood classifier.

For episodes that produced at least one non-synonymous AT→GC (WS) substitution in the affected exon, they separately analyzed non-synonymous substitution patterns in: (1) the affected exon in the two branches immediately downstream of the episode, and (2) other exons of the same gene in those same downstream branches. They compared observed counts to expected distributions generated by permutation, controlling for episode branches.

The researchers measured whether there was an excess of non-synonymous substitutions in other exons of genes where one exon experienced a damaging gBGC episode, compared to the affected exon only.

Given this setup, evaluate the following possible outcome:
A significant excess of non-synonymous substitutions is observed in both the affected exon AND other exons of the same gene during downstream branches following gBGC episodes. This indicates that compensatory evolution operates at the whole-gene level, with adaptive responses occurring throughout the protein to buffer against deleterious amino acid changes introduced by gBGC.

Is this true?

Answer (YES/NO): NO